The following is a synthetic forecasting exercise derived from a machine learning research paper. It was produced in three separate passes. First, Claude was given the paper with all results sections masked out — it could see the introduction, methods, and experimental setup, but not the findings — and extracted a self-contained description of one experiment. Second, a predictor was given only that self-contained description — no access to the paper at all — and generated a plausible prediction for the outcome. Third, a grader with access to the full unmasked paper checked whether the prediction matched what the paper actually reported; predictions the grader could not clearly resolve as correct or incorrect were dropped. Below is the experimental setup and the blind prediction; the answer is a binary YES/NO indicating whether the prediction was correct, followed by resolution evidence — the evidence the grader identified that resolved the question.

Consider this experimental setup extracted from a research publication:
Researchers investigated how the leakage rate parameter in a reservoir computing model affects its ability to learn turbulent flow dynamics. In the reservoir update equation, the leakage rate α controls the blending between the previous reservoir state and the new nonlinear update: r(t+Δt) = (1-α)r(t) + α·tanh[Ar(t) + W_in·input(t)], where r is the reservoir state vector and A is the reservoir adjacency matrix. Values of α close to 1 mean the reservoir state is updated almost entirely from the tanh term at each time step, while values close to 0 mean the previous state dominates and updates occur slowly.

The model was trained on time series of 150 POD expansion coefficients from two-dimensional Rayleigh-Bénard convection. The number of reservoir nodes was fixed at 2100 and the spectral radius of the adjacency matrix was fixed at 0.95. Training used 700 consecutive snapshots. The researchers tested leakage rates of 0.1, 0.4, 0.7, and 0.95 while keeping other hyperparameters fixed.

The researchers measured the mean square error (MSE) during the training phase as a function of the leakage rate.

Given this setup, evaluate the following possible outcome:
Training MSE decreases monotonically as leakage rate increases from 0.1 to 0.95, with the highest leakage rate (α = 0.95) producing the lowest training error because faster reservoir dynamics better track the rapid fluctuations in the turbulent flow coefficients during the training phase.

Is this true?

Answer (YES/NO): YES